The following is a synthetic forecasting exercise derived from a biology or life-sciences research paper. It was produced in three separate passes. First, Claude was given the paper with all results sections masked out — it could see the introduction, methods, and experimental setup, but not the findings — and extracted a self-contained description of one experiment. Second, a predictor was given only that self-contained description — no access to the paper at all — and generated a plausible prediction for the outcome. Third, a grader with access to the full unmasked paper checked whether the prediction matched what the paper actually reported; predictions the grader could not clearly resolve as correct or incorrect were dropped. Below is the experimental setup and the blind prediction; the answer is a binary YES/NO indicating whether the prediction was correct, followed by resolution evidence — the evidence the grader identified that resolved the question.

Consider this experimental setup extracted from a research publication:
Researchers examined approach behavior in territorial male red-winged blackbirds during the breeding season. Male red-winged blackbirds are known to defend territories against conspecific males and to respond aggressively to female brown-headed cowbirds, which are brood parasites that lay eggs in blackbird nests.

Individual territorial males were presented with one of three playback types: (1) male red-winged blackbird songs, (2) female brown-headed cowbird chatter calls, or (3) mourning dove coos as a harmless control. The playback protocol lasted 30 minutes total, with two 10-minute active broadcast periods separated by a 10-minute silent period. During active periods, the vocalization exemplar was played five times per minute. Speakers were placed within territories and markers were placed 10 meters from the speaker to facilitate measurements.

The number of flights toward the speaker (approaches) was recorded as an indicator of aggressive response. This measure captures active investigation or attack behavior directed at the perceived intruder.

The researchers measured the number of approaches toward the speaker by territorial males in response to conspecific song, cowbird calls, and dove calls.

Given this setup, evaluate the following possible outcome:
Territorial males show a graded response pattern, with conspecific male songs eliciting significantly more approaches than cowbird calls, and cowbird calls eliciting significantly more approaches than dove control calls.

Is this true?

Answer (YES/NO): NO